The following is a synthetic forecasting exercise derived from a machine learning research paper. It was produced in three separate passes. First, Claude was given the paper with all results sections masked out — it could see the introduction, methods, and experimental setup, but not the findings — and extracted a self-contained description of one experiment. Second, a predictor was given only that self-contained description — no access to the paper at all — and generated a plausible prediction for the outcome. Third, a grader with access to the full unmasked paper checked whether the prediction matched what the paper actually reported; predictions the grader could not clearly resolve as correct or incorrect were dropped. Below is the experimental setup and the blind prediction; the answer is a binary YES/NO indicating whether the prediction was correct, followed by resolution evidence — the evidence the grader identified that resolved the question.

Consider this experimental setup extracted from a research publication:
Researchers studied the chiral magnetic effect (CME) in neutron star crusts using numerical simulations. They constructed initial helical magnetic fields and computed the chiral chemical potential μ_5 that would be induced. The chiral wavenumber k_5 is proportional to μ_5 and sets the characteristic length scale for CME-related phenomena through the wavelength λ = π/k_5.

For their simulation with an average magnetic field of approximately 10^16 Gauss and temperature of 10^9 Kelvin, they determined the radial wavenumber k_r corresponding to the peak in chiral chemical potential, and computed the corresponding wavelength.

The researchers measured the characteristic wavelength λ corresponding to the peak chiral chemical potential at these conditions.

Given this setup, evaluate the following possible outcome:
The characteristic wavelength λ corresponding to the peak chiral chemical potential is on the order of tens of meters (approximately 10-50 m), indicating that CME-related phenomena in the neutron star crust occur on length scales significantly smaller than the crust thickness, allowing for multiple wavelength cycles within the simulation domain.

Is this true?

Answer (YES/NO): YES